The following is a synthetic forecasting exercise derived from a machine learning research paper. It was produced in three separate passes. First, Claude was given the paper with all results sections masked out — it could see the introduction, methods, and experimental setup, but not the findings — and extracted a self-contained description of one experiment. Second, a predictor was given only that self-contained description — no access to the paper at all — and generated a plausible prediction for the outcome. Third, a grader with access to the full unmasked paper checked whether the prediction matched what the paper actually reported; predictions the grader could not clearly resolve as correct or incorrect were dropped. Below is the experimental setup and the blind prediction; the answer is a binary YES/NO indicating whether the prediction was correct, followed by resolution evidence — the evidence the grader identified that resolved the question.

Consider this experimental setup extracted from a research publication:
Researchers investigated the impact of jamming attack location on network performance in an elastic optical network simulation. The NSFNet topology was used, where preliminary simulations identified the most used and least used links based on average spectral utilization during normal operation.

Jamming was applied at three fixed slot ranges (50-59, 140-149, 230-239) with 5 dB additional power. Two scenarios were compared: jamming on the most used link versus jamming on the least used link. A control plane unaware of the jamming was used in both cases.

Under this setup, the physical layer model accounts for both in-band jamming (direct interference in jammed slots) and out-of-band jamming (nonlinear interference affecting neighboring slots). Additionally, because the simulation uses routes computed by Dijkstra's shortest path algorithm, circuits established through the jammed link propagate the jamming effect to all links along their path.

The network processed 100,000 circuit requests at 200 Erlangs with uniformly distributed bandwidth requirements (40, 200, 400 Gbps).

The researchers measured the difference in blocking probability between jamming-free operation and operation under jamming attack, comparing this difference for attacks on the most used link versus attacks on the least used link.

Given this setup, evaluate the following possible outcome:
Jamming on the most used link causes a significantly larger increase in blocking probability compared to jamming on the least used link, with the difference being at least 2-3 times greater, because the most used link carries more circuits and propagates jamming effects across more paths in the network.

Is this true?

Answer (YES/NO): YES